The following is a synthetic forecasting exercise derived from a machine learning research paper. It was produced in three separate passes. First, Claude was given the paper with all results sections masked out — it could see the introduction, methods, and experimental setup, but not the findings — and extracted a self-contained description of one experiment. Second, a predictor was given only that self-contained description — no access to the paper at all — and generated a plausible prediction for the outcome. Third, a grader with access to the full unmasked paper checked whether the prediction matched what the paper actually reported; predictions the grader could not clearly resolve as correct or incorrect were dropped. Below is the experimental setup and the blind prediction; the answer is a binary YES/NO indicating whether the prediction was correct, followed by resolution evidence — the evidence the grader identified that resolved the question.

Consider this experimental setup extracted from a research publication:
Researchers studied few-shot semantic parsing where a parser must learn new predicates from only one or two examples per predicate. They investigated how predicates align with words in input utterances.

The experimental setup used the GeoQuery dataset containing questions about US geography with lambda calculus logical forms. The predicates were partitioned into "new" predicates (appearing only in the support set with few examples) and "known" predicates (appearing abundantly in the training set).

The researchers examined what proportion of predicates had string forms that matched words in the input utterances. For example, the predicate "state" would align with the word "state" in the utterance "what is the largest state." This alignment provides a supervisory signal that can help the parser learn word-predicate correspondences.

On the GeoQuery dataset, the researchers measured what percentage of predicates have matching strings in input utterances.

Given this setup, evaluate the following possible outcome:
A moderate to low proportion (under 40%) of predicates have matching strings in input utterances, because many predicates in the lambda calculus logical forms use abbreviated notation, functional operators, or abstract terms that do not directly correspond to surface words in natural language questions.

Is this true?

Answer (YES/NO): NO